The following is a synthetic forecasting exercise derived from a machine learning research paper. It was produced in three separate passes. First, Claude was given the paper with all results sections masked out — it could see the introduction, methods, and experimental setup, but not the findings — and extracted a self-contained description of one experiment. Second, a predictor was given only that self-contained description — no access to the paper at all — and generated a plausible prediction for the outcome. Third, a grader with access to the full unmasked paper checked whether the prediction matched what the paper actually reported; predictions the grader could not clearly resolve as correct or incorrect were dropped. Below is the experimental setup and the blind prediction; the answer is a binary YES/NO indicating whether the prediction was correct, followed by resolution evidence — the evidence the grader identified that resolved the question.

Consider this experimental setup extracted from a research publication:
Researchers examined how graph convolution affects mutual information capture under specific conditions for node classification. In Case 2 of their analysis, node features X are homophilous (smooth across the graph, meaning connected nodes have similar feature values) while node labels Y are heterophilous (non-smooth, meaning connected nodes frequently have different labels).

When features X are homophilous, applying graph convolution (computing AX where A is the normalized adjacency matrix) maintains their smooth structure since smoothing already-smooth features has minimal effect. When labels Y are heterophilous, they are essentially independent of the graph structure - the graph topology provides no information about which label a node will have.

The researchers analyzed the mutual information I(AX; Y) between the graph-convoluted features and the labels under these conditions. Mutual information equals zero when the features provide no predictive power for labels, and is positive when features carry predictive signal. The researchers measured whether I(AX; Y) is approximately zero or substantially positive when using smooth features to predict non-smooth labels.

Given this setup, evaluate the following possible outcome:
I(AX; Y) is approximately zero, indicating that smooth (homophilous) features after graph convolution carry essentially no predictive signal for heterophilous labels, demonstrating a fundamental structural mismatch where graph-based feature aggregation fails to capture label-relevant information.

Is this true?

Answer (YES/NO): YES